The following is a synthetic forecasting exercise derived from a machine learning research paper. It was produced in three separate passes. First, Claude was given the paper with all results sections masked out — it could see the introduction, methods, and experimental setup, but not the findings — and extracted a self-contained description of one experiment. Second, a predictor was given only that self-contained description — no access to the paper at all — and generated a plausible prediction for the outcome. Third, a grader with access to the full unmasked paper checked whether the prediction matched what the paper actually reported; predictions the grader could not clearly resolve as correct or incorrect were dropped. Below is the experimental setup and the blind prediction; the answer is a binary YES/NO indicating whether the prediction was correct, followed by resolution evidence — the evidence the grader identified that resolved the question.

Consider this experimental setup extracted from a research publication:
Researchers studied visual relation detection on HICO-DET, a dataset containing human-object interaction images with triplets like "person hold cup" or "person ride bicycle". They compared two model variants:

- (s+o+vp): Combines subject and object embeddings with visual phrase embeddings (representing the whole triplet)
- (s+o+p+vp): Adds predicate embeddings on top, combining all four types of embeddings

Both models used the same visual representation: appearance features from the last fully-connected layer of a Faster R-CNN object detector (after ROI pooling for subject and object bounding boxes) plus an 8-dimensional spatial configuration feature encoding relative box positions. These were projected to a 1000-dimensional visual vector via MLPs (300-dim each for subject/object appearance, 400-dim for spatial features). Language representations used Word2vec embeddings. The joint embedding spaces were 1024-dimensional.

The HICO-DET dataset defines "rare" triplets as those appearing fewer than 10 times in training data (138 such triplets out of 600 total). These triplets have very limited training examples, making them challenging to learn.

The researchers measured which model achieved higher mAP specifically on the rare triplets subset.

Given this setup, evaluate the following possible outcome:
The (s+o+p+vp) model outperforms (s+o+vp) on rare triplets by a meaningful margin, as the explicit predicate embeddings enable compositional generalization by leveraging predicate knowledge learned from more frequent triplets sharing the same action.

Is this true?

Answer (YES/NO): YES